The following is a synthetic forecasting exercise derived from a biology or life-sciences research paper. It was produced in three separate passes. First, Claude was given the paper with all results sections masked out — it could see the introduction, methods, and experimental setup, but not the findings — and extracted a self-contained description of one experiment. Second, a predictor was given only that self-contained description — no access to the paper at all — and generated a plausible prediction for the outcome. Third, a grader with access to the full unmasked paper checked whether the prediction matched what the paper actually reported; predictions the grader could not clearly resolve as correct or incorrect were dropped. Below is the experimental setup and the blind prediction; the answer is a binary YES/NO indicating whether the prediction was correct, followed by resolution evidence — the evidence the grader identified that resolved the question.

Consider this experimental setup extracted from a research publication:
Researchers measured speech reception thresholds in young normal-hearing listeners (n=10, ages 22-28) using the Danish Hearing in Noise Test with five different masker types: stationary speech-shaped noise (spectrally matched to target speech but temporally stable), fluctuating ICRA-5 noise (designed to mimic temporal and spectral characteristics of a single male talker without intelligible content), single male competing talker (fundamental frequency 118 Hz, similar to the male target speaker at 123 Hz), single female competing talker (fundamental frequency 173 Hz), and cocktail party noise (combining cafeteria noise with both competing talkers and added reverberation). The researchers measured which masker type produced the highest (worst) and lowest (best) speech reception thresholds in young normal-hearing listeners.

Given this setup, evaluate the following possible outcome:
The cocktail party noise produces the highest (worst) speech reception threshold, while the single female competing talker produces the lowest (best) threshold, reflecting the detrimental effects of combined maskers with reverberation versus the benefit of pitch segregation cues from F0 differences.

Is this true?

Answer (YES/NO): YES